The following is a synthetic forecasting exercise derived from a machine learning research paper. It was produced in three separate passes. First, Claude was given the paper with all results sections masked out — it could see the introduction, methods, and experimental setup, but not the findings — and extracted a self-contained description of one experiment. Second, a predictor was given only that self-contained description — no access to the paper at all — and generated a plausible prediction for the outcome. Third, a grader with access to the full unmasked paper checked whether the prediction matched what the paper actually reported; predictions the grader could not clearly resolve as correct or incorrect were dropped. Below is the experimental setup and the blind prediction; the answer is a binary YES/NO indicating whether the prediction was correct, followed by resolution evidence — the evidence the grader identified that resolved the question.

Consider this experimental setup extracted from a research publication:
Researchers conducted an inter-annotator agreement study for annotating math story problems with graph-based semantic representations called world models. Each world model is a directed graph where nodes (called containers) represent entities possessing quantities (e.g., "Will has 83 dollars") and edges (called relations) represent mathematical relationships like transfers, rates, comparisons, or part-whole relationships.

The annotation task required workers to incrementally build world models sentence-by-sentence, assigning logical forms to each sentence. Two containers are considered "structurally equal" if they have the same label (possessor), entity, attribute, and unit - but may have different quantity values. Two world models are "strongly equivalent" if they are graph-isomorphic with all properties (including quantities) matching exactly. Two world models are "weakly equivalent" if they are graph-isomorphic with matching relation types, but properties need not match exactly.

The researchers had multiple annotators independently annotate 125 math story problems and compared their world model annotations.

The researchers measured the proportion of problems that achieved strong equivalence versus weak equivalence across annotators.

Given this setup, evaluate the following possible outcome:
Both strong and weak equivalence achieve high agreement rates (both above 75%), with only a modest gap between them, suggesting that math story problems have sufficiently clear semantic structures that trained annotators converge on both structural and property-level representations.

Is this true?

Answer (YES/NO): NO